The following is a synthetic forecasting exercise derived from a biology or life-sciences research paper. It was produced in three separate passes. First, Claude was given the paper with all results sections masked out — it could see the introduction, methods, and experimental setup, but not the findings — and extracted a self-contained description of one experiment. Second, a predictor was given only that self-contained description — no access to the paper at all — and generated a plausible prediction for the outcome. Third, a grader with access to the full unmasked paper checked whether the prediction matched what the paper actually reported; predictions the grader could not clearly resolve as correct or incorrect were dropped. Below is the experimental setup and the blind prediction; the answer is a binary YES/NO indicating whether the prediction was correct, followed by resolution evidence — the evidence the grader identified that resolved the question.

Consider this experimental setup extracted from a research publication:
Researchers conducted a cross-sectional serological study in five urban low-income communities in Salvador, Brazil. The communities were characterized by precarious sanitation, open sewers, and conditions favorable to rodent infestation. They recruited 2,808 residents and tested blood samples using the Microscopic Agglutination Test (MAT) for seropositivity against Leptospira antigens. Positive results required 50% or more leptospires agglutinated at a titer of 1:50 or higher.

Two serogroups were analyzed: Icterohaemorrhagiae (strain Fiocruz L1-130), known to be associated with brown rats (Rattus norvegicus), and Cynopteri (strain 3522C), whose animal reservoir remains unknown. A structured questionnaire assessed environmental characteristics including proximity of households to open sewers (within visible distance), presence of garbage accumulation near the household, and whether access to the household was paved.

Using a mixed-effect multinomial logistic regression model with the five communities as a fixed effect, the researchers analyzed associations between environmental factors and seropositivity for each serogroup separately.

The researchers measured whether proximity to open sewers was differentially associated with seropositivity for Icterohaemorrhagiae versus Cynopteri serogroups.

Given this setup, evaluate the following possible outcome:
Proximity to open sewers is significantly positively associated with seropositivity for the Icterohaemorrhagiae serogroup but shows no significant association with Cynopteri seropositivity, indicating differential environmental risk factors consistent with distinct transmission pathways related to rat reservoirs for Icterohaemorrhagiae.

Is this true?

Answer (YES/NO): YES